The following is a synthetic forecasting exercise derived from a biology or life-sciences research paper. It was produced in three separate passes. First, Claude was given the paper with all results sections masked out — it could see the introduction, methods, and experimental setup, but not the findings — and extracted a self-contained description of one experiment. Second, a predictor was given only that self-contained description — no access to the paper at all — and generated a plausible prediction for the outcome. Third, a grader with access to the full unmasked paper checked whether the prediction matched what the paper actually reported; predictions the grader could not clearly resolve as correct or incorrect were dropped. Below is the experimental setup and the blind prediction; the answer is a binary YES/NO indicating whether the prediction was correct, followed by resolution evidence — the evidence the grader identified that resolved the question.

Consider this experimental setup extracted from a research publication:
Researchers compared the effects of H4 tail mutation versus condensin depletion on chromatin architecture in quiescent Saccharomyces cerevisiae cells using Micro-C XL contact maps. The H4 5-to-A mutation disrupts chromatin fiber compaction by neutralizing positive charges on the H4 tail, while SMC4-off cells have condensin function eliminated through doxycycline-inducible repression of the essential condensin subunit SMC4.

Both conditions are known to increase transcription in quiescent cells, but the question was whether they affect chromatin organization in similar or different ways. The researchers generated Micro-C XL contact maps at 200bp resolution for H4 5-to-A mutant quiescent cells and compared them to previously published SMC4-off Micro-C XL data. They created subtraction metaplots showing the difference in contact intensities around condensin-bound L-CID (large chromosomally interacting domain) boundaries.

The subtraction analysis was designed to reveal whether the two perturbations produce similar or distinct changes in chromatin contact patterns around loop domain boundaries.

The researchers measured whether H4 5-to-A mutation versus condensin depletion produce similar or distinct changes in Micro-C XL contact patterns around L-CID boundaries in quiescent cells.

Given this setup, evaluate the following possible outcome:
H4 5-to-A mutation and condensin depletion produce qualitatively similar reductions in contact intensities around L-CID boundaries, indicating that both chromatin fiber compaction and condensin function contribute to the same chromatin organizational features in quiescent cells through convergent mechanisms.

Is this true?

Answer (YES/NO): NO